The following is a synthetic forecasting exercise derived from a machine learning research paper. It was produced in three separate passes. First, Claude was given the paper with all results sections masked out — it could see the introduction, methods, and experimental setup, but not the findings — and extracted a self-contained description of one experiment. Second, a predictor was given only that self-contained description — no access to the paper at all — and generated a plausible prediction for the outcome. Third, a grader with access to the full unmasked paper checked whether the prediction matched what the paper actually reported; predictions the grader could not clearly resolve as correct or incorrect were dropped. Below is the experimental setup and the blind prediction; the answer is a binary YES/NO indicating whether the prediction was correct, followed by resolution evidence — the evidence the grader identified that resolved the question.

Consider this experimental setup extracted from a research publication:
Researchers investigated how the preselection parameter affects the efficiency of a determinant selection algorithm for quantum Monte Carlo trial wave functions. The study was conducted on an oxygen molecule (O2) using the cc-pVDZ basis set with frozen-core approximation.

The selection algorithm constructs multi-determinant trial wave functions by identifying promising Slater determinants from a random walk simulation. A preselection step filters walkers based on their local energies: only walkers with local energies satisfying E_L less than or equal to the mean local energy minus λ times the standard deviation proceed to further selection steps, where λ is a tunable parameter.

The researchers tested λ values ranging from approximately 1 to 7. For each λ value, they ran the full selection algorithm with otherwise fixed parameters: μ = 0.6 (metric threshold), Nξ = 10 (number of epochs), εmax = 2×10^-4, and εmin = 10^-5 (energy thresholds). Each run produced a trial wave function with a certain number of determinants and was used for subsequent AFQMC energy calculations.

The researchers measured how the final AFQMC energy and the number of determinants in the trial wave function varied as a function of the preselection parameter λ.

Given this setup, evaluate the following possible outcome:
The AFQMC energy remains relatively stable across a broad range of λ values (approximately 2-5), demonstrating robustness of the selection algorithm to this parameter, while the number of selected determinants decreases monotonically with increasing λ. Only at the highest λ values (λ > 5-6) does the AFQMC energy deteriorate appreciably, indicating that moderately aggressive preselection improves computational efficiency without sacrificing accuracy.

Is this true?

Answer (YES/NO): NO